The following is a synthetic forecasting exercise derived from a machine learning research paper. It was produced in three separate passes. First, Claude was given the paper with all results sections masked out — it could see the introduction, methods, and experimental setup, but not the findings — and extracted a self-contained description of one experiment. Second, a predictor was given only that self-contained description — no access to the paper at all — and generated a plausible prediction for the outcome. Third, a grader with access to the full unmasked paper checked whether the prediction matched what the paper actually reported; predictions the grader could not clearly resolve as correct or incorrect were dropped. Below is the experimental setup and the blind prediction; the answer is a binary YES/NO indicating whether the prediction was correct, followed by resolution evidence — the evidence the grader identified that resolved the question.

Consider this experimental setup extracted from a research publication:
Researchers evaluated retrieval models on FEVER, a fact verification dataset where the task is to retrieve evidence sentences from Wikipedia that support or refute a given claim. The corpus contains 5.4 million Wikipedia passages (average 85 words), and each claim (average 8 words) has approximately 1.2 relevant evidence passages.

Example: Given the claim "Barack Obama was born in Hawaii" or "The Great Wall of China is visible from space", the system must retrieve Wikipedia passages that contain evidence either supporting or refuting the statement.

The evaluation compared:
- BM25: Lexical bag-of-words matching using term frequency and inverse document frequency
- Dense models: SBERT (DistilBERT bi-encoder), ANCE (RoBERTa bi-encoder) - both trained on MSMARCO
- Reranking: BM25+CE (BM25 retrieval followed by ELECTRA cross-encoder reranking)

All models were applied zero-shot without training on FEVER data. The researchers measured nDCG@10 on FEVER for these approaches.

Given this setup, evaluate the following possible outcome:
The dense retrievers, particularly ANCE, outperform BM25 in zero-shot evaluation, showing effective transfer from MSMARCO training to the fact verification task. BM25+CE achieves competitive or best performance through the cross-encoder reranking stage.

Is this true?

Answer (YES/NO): YES